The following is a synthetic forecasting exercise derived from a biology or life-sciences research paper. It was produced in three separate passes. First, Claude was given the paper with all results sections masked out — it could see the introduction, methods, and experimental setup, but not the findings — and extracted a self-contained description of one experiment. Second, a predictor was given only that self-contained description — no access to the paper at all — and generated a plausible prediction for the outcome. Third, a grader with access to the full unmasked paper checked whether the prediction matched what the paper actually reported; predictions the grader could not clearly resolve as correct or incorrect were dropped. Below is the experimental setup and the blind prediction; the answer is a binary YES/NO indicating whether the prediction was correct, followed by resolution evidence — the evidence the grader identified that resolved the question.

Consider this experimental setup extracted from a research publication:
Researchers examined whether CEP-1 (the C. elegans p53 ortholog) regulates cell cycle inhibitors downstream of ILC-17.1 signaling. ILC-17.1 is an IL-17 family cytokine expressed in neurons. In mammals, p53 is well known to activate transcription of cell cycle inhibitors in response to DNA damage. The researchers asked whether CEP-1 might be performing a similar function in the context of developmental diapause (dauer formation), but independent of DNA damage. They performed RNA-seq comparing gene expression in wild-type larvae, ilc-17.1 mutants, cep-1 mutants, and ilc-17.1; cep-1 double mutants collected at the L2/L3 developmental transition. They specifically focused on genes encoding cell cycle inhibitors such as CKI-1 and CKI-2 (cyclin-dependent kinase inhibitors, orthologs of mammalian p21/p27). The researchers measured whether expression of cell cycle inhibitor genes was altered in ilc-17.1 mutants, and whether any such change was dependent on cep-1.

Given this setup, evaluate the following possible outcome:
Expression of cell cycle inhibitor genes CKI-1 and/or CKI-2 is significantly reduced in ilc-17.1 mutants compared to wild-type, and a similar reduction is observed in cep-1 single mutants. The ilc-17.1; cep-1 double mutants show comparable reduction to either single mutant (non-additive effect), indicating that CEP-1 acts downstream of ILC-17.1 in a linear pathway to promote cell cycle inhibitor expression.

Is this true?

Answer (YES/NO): NO